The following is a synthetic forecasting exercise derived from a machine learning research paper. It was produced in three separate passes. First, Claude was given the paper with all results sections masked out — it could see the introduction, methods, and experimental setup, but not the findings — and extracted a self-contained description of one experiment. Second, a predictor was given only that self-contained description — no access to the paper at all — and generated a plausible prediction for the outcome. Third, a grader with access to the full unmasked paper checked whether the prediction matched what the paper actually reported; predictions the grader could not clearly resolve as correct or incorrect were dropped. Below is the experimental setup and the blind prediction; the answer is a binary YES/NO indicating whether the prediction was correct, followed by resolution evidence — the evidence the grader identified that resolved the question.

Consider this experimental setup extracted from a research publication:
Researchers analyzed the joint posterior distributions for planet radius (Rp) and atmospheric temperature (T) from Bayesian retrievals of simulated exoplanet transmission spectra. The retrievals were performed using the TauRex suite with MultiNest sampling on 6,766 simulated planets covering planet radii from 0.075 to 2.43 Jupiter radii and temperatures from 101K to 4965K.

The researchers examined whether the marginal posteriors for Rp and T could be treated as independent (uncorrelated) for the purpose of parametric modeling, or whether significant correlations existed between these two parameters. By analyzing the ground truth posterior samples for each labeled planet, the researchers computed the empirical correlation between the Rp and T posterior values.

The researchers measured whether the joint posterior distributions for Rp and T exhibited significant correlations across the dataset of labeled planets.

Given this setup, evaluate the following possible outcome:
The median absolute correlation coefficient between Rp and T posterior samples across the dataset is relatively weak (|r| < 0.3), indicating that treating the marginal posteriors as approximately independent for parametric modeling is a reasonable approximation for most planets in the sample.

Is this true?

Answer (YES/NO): NO